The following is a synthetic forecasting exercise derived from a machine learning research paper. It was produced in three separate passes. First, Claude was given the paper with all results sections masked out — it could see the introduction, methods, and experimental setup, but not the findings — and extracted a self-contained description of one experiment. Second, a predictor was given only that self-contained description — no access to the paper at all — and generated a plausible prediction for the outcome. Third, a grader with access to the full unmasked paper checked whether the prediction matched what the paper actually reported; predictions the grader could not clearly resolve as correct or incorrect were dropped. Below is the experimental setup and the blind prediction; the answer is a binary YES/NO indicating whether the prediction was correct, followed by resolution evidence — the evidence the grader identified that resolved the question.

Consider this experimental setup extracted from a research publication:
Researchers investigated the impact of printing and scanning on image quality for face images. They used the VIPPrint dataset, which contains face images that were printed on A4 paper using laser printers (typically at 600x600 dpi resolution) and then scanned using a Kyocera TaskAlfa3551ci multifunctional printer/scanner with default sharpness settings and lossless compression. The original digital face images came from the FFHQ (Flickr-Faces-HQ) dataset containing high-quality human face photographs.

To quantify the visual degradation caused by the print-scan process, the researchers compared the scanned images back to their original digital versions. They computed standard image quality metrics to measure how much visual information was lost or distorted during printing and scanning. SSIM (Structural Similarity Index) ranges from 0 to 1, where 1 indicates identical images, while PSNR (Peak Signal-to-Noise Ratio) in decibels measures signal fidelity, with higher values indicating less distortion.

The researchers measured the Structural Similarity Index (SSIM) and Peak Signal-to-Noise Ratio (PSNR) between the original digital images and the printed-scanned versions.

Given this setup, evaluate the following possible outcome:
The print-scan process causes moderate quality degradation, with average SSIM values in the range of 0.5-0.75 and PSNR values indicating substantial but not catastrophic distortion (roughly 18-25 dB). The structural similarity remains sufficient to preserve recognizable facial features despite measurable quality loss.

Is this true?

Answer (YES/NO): NO